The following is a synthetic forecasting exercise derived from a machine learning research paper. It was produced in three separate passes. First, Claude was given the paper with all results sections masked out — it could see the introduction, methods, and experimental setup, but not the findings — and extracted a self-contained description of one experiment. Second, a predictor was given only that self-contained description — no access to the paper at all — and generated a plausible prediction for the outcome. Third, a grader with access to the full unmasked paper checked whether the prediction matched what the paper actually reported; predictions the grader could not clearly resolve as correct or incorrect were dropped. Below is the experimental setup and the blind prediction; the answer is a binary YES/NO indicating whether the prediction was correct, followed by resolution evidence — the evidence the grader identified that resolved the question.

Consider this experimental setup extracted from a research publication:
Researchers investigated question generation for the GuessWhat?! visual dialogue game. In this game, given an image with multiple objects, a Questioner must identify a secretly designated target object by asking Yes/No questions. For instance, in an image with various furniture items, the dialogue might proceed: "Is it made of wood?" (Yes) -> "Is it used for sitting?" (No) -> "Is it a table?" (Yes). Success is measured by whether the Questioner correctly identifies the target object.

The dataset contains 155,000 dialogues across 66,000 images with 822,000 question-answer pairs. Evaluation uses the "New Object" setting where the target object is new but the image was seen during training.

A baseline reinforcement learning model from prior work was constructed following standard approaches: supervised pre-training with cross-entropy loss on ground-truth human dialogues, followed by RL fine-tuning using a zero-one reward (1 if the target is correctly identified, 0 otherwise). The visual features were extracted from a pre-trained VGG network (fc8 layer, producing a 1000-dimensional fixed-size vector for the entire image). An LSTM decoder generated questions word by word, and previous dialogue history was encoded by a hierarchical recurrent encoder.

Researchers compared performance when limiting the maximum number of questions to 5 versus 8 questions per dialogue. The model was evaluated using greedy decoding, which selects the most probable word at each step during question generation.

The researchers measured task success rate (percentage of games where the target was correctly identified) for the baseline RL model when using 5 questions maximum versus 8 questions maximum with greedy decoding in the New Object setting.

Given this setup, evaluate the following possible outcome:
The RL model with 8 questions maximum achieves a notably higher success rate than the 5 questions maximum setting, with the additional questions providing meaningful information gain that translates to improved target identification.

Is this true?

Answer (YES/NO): NO